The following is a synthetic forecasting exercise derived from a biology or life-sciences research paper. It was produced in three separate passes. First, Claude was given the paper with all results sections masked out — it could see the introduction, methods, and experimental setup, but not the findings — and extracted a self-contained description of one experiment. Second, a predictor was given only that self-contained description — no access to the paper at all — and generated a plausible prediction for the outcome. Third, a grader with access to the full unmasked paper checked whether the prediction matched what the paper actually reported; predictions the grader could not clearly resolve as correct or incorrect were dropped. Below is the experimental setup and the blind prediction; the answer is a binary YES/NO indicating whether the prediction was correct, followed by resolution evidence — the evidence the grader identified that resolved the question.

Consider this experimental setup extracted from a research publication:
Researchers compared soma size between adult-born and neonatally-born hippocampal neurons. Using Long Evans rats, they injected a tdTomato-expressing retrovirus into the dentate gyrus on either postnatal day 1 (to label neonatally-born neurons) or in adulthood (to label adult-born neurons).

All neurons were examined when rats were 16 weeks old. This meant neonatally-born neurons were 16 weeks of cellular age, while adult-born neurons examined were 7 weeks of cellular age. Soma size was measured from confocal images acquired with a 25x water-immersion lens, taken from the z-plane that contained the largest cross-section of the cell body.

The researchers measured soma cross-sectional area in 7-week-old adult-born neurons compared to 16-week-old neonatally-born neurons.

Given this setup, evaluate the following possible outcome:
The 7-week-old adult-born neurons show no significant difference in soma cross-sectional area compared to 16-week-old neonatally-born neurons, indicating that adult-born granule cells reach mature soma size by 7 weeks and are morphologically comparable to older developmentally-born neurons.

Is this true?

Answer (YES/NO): YES